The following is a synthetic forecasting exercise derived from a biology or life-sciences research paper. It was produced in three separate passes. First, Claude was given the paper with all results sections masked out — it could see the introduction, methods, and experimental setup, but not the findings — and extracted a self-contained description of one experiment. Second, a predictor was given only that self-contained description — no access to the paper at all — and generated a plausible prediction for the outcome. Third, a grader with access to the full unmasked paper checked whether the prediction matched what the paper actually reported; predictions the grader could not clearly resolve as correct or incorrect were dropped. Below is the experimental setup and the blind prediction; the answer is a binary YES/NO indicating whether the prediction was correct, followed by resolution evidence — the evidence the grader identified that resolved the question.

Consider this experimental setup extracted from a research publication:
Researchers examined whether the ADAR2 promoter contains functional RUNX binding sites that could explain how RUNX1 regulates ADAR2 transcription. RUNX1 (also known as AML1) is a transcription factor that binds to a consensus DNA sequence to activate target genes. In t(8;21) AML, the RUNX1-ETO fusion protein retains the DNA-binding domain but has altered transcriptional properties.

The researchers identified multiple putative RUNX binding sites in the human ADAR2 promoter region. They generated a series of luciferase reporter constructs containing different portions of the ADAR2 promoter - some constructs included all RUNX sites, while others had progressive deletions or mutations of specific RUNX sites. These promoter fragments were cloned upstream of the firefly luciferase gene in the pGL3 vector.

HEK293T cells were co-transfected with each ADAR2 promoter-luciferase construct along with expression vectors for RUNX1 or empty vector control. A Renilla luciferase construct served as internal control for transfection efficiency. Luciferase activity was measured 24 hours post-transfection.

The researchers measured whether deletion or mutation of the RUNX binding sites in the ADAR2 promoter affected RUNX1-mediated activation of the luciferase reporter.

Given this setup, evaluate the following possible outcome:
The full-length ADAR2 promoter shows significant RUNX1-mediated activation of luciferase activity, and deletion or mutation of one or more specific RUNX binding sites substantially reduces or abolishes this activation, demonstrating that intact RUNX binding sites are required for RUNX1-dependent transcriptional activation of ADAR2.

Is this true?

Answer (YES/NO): YES